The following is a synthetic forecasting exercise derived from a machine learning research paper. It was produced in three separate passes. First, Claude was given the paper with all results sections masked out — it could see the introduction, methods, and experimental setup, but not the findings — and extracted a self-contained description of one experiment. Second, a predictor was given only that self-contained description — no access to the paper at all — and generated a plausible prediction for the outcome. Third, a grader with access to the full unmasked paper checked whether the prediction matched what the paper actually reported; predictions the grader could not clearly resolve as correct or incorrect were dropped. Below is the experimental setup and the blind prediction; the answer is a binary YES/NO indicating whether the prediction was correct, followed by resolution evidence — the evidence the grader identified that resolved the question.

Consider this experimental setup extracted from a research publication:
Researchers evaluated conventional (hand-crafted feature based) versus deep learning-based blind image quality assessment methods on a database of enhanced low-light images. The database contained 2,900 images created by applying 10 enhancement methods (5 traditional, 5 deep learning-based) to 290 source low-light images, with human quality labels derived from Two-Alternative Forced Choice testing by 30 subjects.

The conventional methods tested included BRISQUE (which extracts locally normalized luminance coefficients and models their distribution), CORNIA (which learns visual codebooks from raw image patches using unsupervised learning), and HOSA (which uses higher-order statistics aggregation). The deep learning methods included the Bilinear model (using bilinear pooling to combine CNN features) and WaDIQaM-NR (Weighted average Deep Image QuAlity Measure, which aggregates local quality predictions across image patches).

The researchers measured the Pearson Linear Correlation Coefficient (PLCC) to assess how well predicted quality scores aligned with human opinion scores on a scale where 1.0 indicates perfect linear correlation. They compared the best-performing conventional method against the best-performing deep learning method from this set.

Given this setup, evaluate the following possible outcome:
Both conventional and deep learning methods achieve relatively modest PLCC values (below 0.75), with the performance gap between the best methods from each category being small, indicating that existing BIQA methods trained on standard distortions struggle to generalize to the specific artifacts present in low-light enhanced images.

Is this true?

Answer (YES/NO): NO